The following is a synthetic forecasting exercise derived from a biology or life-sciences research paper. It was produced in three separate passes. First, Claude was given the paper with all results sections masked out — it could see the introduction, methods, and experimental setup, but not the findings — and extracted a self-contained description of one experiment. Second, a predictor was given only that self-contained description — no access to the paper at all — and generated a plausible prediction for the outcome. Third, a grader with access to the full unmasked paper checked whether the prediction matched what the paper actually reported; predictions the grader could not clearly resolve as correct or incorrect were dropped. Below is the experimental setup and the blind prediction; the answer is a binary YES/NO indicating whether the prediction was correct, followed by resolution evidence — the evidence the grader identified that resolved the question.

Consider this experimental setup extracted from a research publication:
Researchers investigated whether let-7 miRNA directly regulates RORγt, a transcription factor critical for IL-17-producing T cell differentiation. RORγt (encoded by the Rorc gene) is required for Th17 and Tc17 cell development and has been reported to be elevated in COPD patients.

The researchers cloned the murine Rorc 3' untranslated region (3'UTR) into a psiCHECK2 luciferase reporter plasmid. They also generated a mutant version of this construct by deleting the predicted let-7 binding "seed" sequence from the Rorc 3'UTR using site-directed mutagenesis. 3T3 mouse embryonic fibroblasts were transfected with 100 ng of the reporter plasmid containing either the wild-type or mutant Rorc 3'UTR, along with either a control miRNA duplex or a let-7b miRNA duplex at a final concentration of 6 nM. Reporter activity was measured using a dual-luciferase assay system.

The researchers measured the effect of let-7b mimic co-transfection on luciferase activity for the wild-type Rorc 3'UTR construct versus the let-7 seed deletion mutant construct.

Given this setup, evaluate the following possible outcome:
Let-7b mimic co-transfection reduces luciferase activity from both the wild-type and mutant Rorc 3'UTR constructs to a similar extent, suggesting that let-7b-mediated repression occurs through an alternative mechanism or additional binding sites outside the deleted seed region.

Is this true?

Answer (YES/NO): NO